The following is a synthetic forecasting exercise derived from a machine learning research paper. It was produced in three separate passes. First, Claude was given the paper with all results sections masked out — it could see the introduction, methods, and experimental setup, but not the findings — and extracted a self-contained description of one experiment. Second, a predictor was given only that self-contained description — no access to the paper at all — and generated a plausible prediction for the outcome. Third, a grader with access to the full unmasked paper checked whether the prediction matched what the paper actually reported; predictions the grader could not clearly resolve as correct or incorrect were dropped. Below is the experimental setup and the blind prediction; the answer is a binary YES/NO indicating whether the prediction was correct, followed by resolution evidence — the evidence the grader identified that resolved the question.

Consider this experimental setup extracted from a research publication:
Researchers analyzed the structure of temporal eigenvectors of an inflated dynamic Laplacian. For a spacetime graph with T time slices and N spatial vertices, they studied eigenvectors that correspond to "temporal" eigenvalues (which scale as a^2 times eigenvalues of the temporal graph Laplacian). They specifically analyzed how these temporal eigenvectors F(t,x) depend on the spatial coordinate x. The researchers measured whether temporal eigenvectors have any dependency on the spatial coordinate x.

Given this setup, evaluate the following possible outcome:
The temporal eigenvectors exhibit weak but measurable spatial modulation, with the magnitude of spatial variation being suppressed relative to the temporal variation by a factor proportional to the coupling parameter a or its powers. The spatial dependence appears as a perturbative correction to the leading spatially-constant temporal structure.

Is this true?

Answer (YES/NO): NO